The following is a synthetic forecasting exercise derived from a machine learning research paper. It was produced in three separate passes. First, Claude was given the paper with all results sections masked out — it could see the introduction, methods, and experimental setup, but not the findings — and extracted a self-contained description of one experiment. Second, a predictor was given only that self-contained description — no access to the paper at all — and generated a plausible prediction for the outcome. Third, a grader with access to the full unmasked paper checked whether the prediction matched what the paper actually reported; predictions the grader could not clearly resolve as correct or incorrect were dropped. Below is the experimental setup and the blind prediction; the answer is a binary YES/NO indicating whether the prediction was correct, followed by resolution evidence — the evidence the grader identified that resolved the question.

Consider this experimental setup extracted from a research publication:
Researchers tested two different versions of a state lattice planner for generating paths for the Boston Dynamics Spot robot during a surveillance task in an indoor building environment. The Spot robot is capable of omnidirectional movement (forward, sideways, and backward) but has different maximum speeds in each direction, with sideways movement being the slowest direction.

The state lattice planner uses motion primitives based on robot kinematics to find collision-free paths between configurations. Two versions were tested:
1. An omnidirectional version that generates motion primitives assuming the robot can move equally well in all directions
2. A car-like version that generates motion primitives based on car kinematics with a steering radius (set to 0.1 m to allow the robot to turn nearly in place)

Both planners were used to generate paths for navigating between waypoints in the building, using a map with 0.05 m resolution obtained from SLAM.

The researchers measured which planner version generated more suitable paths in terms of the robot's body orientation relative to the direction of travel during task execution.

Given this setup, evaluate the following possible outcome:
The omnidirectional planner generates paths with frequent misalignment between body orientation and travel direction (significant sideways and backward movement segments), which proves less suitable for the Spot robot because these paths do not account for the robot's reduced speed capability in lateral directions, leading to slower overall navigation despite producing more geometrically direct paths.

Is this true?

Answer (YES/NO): NO